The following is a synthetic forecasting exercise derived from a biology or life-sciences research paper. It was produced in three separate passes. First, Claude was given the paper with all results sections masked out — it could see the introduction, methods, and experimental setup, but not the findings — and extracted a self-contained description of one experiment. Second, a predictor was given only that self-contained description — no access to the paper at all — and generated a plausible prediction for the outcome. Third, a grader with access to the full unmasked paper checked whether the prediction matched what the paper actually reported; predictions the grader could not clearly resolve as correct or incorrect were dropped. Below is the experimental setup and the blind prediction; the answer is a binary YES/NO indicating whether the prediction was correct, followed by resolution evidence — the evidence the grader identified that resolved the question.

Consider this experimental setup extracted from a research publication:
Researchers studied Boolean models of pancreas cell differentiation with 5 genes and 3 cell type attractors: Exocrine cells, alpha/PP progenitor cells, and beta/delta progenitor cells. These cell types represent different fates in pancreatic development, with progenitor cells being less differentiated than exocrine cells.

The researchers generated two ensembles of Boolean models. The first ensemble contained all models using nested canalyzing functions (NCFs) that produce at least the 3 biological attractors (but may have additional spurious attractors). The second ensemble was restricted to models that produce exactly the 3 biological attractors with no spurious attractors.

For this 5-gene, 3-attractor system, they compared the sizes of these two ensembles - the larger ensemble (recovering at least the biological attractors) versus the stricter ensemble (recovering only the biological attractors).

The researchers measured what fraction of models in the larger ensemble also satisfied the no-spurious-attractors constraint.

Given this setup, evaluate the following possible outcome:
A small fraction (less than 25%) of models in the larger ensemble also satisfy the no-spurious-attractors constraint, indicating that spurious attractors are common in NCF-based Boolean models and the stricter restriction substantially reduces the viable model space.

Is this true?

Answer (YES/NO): YES